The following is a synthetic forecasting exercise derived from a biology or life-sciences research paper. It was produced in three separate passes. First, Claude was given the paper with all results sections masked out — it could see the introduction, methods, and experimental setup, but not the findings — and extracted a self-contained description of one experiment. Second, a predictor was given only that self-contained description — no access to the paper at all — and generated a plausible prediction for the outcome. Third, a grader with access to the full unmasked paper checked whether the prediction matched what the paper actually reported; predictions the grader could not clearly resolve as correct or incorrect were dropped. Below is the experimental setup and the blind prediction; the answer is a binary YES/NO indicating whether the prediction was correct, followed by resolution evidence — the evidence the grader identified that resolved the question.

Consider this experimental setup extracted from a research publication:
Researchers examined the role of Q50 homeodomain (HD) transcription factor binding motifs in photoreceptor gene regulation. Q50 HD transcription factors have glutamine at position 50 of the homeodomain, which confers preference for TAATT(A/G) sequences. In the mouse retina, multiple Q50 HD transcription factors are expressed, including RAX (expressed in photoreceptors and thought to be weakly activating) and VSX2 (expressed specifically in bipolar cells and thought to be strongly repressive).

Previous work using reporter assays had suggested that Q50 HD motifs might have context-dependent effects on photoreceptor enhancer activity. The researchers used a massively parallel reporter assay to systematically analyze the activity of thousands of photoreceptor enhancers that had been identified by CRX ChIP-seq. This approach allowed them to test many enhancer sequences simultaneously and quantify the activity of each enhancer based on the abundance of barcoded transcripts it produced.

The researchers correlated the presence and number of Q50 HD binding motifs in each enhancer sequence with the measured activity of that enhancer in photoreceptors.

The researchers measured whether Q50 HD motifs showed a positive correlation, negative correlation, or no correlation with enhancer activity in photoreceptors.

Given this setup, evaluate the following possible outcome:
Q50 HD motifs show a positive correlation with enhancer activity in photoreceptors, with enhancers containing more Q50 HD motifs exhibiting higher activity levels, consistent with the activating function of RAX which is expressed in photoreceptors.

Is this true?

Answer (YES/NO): NO